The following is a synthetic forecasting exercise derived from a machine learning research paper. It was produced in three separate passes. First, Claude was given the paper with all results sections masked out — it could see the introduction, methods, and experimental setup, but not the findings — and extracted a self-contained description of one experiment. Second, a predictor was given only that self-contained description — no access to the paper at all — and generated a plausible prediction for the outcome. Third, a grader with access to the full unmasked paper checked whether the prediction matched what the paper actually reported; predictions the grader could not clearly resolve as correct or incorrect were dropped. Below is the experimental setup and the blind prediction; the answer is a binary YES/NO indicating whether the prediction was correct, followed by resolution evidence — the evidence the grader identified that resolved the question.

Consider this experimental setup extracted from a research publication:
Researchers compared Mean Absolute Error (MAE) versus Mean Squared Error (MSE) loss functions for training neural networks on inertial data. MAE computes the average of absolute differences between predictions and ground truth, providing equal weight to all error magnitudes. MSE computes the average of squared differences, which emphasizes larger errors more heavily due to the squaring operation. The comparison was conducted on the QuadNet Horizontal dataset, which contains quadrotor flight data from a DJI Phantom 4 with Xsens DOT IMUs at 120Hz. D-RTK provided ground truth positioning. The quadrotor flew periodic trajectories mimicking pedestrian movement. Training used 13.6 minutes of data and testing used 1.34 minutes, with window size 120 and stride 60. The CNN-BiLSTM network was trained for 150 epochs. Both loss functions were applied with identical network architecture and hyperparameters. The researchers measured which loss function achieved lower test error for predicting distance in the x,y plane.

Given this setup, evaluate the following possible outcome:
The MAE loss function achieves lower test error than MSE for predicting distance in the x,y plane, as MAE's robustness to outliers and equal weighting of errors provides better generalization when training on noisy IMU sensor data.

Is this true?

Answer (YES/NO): NO